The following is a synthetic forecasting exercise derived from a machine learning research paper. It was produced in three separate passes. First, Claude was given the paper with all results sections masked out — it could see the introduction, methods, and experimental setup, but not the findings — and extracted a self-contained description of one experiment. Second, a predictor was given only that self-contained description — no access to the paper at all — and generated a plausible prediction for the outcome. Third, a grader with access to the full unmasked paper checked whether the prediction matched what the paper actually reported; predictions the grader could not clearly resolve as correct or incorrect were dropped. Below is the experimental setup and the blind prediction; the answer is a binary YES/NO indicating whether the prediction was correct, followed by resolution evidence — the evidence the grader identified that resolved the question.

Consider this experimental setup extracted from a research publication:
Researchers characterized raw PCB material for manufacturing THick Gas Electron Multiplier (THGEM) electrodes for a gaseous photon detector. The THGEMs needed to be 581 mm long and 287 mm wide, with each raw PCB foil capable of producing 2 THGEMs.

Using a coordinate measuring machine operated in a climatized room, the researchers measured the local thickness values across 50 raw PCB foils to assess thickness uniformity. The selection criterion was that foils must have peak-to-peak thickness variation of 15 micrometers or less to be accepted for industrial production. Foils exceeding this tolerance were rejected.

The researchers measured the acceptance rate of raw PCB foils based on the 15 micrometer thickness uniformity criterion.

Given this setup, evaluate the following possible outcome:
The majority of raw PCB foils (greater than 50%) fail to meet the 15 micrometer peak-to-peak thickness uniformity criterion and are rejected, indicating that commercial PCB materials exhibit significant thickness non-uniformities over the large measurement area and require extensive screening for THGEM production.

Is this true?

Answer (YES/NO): NO